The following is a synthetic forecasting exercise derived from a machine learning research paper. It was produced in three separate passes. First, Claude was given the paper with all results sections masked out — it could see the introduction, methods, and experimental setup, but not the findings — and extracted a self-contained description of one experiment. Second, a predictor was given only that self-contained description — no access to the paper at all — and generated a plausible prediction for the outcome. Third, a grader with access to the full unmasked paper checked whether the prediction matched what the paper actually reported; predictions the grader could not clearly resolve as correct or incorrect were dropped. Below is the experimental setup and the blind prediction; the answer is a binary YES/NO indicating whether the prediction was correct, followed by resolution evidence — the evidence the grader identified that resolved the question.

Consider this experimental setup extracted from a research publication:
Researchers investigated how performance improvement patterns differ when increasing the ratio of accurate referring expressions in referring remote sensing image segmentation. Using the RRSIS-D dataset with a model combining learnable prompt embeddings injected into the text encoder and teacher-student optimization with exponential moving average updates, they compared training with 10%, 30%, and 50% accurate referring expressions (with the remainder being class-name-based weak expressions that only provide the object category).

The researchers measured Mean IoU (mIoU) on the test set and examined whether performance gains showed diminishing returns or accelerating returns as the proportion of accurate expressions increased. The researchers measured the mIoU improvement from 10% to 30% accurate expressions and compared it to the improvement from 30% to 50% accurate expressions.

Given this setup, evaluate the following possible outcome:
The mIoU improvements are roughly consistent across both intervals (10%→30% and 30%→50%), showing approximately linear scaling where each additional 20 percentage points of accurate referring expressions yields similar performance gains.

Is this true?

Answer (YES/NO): NO